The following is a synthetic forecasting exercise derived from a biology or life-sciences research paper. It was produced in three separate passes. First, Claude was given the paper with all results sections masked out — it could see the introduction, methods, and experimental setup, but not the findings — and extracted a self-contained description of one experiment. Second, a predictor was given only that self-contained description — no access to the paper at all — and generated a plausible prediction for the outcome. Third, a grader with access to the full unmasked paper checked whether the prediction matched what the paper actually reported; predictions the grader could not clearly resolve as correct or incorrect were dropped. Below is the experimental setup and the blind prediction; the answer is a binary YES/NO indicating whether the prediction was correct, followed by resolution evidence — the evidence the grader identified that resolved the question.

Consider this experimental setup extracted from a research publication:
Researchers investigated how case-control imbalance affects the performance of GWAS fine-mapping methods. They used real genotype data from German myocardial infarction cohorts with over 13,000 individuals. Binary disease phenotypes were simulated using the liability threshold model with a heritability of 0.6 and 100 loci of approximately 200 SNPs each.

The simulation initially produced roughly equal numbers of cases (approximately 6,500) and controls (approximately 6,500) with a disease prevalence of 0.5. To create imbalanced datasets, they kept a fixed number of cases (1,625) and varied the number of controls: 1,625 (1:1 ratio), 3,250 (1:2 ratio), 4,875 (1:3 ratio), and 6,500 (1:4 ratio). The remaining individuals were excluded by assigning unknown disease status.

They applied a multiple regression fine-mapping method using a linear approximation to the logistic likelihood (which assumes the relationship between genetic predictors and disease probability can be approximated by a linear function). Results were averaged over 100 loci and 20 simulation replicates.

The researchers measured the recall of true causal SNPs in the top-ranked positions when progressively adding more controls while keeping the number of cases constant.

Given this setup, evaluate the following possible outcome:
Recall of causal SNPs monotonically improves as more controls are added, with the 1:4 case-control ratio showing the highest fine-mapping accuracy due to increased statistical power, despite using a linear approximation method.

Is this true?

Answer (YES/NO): YES